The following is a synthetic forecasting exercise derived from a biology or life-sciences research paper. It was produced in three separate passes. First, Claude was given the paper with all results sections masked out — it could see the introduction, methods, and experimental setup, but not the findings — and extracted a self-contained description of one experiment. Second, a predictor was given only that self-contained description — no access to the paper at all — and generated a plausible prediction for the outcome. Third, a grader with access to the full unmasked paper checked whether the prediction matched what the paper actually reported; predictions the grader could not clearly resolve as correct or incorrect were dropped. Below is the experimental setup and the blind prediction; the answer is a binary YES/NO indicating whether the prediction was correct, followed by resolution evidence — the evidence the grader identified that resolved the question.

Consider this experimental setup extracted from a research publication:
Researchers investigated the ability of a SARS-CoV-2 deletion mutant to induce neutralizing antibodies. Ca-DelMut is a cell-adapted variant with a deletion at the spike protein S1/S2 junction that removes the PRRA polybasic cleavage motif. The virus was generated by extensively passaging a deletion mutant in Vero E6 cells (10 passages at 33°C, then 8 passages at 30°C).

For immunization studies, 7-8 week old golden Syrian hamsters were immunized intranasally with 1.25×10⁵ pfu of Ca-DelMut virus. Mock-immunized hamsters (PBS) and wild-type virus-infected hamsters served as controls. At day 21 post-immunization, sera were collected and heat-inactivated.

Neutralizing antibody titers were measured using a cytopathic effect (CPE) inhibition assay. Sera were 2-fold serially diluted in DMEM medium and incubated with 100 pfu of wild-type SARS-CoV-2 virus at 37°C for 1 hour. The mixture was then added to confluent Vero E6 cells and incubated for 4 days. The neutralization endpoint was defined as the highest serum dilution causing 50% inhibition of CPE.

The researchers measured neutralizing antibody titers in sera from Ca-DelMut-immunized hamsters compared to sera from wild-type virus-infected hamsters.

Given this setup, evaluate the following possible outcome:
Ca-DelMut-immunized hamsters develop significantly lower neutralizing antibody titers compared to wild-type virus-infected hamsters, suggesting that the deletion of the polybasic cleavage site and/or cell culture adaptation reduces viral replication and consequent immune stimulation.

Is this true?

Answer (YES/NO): NO